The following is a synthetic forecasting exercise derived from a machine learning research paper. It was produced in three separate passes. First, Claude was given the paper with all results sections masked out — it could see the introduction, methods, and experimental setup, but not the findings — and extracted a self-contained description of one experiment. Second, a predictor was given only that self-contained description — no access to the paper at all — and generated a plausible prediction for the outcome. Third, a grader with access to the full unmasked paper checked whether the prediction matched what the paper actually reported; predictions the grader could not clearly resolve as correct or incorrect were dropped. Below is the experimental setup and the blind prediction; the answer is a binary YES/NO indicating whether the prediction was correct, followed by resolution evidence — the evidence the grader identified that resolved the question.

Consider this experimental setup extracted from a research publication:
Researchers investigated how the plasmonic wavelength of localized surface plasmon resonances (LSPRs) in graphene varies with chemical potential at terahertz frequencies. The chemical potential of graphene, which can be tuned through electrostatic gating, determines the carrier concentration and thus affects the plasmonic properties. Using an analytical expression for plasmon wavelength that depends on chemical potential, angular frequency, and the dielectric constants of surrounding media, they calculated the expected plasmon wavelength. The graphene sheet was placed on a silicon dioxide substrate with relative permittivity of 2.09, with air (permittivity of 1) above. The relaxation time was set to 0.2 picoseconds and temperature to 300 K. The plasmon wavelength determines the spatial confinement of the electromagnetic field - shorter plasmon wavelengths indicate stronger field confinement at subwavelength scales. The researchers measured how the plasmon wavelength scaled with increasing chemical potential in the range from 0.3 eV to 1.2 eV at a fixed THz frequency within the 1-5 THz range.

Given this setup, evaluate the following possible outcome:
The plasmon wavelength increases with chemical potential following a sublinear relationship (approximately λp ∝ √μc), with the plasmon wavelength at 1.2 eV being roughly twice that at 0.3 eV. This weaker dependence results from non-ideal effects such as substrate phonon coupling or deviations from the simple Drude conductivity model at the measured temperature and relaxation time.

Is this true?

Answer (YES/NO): NO